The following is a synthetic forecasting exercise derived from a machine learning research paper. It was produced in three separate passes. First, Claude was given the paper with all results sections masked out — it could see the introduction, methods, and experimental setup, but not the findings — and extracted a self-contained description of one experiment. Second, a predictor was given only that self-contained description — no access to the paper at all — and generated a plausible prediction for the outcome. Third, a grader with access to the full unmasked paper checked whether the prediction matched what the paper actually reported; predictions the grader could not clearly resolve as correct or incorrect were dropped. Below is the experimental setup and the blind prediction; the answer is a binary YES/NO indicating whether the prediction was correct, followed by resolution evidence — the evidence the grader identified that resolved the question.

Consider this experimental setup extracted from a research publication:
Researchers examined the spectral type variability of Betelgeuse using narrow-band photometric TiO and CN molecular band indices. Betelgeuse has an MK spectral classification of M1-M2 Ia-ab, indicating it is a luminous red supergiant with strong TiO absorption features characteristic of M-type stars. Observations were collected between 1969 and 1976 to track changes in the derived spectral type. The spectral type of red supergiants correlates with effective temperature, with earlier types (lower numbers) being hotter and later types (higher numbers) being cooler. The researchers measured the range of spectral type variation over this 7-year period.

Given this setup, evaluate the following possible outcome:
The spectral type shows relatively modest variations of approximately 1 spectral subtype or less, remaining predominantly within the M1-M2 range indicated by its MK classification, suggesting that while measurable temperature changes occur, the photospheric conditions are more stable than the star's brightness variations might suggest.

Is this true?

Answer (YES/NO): NO